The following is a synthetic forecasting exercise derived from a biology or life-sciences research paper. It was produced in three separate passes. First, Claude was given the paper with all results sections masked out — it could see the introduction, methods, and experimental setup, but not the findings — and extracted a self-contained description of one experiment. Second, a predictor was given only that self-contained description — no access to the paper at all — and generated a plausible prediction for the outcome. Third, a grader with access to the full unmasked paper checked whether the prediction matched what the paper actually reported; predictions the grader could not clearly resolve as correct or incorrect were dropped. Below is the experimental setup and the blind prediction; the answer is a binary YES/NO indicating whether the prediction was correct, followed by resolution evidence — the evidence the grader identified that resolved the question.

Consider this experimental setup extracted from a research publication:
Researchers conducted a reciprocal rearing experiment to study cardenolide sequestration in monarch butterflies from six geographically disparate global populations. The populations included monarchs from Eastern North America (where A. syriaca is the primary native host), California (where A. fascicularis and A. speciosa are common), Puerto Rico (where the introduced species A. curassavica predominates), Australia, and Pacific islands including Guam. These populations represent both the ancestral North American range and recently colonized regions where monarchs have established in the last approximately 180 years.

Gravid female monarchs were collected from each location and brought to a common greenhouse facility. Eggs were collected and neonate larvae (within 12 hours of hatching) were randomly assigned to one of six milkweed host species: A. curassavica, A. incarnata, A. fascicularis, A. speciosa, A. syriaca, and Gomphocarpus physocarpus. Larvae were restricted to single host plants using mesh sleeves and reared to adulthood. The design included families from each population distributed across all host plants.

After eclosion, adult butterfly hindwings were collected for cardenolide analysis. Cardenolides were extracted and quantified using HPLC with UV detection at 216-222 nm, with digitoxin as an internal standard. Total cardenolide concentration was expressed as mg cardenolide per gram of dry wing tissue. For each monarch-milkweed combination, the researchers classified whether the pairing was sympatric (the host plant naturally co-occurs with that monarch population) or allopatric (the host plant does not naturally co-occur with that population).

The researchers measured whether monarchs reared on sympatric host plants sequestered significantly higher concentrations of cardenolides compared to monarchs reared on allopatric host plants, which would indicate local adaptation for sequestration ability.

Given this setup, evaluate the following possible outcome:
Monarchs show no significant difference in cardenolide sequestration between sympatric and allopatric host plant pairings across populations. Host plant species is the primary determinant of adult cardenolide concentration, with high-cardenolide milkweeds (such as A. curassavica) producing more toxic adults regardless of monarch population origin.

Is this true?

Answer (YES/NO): YES